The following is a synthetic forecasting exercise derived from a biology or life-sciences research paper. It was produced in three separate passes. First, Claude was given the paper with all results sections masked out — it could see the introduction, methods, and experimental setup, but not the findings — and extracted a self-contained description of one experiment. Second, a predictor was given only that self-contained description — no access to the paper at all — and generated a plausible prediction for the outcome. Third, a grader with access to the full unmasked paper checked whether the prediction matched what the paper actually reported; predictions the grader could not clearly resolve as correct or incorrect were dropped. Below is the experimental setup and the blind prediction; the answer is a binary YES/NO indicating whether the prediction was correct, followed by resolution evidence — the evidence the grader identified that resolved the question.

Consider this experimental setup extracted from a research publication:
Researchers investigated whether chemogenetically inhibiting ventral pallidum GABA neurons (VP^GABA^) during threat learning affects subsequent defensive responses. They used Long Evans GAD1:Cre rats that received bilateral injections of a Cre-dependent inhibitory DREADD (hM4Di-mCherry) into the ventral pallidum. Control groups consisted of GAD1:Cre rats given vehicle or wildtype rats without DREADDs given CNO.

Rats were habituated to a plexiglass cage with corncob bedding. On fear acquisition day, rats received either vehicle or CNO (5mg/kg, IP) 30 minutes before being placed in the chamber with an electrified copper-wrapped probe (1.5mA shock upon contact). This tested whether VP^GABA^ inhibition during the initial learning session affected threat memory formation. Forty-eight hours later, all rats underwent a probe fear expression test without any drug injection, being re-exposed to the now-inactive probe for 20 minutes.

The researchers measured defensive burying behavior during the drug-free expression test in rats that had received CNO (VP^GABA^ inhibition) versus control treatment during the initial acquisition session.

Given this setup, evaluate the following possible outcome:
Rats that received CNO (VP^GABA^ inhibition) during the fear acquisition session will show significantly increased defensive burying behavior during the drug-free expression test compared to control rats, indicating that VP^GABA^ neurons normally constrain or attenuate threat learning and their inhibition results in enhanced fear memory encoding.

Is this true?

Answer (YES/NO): NO